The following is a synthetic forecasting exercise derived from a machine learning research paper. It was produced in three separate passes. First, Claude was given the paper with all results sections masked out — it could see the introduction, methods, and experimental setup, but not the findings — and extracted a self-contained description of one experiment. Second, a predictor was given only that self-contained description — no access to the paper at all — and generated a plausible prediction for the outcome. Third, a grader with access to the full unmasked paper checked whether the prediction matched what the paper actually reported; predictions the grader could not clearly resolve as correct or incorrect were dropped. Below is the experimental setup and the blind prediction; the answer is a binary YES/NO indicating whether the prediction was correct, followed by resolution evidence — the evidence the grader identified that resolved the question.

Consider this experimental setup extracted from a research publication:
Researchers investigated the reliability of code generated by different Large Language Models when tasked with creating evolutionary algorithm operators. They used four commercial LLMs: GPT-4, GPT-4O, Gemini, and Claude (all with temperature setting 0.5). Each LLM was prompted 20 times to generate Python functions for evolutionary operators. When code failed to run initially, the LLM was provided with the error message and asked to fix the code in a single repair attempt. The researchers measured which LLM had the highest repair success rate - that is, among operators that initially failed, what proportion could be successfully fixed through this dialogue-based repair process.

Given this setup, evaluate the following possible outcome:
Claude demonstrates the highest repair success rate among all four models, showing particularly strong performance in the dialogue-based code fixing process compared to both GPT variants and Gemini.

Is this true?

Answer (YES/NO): NO